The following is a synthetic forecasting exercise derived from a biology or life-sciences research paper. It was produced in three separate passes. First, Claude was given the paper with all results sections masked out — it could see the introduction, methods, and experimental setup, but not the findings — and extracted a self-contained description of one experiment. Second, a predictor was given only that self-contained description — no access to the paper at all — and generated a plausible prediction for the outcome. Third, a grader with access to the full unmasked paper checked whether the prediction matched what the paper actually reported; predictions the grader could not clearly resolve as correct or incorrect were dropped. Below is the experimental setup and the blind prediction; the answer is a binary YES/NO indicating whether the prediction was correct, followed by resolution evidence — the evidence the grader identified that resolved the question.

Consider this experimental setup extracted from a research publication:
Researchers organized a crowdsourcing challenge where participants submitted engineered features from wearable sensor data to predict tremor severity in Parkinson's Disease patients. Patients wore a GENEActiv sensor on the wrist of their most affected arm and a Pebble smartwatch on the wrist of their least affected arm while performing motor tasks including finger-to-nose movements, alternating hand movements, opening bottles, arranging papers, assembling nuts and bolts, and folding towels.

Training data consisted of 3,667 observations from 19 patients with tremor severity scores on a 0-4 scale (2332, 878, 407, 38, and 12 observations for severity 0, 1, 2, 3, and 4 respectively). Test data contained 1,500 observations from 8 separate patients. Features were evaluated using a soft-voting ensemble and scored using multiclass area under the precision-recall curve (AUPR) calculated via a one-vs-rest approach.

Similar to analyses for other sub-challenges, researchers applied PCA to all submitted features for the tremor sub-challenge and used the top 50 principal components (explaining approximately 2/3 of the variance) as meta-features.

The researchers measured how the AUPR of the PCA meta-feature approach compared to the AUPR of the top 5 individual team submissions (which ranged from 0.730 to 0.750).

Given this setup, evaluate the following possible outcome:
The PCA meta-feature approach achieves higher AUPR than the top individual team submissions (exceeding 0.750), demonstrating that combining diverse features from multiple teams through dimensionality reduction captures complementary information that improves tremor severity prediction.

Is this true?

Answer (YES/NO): NO